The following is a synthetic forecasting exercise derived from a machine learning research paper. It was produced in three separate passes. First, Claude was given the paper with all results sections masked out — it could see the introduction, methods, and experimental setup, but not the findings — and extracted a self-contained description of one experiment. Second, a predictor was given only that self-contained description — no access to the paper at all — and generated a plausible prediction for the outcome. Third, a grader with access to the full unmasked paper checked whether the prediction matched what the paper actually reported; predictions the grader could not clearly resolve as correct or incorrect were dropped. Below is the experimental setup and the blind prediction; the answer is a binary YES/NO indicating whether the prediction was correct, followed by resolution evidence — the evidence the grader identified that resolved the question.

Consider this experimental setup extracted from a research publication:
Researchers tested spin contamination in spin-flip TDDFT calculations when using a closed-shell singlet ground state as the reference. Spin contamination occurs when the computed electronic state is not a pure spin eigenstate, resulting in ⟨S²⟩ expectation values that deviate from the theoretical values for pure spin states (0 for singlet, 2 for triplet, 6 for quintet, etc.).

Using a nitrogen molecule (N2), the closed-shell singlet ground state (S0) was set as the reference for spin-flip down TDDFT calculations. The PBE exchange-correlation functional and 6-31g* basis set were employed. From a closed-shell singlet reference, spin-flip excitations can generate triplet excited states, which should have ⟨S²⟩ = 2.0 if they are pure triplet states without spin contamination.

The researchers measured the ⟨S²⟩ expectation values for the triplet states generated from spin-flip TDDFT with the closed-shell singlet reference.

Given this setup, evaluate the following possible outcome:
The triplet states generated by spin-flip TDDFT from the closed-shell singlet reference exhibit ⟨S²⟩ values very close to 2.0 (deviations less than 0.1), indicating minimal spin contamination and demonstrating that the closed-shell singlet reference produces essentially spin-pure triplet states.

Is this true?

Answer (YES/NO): YES